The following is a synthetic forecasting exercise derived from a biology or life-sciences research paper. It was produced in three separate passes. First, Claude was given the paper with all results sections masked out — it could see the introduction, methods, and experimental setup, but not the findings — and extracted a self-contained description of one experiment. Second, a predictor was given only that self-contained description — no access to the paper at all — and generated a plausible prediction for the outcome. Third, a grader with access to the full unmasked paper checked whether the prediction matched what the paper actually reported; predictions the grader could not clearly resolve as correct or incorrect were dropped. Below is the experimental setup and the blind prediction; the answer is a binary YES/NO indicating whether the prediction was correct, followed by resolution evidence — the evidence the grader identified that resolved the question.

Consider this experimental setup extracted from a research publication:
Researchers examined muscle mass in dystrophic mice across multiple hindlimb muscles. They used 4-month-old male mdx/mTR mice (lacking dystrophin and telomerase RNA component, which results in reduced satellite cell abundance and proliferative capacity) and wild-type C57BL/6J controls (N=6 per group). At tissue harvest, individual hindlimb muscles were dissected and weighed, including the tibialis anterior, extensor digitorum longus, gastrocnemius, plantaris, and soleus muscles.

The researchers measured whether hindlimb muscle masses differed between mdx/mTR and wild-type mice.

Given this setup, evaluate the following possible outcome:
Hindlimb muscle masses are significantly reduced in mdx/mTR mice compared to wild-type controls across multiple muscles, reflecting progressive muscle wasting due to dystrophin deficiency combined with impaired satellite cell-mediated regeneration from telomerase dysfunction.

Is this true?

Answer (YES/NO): NO